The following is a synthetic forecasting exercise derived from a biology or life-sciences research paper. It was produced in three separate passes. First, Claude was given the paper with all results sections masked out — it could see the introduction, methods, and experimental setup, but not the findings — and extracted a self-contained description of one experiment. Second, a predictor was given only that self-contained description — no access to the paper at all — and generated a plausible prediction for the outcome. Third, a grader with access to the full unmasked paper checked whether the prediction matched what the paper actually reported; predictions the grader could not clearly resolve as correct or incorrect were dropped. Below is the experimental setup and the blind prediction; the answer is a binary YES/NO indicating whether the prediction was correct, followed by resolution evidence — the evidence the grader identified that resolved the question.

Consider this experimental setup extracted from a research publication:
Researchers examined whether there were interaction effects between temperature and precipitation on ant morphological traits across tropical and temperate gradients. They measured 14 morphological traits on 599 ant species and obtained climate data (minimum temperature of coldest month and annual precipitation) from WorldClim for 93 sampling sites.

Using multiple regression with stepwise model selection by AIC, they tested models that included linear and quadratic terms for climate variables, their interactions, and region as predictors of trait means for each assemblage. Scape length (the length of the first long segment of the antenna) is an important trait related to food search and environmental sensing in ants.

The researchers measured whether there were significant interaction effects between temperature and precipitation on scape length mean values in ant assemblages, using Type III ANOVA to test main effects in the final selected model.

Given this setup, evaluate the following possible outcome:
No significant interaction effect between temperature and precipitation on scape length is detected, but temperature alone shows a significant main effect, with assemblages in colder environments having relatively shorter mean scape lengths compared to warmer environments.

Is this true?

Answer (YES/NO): NO